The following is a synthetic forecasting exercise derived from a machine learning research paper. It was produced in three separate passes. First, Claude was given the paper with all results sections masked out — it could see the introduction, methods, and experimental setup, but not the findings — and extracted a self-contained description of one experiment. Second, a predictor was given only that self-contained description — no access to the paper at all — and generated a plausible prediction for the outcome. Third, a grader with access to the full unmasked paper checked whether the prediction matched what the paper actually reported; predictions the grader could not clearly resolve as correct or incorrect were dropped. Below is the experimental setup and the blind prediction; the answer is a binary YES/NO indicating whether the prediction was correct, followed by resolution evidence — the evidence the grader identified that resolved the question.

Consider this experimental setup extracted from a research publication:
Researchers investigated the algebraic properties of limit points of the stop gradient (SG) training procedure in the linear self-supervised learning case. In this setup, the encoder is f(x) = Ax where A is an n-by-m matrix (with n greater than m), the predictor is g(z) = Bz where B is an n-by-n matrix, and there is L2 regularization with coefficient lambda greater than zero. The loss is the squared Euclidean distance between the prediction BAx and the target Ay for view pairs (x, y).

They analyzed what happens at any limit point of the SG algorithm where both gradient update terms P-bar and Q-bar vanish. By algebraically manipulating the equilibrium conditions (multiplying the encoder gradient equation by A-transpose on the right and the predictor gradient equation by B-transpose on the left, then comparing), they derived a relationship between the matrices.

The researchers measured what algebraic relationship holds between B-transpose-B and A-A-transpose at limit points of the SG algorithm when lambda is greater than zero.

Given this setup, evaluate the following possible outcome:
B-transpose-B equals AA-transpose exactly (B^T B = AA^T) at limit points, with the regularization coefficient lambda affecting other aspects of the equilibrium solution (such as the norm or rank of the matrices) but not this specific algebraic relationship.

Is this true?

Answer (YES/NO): YES